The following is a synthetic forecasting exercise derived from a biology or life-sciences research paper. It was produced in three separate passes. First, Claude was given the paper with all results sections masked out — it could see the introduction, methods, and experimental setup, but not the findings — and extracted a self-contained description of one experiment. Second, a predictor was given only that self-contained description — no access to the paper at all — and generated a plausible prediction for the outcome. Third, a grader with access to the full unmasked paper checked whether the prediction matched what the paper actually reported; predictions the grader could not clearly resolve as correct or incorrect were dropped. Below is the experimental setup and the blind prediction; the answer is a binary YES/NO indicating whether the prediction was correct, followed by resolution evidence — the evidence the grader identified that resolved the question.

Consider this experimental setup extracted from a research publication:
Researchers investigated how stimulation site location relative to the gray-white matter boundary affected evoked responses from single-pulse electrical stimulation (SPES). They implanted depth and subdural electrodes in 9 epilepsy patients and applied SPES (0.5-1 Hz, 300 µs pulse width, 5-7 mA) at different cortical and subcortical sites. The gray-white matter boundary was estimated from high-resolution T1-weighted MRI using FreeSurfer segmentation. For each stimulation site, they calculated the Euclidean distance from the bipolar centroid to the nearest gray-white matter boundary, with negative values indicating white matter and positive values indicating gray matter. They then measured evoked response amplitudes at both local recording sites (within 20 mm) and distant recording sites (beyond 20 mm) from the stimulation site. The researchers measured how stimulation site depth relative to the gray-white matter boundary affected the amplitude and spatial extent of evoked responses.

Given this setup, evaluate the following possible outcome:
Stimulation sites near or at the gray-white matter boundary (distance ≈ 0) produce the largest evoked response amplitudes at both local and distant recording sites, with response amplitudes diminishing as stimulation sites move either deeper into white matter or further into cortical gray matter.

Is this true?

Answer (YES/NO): NO